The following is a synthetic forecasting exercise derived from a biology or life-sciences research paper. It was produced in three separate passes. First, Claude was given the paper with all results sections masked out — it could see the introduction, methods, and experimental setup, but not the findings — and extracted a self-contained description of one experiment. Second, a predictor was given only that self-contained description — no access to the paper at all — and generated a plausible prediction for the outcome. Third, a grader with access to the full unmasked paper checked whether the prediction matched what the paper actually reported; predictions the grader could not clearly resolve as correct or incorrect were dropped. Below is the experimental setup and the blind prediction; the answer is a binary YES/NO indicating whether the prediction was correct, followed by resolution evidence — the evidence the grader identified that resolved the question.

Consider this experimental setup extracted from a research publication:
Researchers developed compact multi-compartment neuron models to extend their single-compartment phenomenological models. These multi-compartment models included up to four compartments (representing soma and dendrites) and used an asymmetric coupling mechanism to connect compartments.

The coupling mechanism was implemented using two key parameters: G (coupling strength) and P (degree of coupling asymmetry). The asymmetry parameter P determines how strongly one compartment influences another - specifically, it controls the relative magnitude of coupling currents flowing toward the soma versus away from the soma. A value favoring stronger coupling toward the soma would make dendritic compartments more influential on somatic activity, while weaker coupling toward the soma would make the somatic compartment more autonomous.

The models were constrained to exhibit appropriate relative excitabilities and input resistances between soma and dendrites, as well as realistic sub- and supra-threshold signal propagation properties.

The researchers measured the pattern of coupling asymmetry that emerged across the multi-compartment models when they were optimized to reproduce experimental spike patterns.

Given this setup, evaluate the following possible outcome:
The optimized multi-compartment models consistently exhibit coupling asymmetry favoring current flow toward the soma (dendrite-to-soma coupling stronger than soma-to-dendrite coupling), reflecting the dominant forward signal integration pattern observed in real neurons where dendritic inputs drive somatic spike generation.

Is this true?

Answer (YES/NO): NO